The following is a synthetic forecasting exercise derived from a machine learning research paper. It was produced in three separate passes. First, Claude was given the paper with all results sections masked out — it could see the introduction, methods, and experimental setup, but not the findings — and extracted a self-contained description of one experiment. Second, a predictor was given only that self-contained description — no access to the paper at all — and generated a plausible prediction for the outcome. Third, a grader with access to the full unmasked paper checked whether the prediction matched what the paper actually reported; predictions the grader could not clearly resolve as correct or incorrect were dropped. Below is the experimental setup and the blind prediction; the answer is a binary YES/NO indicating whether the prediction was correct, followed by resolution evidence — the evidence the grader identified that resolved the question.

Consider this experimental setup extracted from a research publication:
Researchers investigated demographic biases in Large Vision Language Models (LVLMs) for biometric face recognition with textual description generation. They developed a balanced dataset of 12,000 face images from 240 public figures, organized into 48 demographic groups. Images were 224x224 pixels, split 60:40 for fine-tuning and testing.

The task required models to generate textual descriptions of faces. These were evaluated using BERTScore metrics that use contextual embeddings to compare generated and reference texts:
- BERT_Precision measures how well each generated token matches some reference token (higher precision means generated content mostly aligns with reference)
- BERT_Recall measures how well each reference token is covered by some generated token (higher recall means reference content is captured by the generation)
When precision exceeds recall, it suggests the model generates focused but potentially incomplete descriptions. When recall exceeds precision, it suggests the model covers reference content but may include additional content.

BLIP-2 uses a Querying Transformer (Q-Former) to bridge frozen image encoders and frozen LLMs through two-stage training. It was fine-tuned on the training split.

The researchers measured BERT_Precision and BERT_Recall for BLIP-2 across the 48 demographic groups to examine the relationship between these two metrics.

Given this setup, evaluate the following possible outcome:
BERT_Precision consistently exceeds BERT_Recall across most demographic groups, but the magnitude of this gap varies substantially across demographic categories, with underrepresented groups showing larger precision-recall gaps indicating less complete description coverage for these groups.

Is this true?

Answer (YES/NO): NO